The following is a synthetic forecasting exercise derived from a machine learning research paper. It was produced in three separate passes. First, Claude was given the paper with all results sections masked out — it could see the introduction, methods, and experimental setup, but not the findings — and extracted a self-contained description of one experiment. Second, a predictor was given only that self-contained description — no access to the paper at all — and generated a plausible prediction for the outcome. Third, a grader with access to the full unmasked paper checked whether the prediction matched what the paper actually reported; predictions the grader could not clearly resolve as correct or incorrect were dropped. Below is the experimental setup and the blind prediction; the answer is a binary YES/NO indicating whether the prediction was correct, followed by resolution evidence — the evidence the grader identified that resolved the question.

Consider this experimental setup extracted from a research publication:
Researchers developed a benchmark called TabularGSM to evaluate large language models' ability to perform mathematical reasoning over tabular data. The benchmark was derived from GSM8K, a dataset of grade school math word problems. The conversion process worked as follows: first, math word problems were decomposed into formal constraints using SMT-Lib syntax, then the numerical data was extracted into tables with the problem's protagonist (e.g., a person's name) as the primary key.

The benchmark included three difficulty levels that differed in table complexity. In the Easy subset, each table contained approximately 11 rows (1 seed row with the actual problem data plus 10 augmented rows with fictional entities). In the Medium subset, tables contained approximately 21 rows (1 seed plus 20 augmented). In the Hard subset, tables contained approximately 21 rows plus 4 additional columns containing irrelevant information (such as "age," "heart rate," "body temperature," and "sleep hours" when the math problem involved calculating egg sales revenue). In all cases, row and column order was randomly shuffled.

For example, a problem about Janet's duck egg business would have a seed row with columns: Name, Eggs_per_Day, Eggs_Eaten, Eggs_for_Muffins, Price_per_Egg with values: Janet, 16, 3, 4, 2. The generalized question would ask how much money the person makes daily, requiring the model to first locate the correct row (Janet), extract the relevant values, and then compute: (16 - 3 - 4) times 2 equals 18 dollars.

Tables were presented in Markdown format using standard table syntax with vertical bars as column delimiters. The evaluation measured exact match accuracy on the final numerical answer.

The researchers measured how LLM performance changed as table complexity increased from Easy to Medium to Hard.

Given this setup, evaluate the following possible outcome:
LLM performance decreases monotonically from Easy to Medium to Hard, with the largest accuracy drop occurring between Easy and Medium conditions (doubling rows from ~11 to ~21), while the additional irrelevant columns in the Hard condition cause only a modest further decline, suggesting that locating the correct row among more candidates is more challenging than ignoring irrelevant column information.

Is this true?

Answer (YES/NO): YES